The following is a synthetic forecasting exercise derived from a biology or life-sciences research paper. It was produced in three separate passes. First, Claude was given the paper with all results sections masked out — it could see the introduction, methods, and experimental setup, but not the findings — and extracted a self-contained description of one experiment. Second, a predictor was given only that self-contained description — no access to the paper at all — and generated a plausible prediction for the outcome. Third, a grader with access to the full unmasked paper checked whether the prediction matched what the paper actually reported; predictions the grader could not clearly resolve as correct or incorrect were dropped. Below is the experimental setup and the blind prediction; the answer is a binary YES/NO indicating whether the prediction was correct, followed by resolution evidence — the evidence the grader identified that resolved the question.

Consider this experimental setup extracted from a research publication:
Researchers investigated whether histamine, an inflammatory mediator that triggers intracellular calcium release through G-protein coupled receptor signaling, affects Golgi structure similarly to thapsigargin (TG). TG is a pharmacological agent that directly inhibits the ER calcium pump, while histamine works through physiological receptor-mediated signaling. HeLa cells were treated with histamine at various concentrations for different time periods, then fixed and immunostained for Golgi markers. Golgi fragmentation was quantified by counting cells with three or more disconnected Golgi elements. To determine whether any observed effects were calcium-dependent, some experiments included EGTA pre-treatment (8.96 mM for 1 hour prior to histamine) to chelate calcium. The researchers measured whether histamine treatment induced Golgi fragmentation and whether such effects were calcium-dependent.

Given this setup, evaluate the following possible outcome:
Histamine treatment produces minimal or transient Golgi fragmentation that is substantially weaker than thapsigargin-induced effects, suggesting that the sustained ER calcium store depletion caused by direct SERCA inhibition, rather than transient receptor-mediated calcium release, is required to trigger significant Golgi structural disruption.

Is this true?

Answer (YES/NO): NO